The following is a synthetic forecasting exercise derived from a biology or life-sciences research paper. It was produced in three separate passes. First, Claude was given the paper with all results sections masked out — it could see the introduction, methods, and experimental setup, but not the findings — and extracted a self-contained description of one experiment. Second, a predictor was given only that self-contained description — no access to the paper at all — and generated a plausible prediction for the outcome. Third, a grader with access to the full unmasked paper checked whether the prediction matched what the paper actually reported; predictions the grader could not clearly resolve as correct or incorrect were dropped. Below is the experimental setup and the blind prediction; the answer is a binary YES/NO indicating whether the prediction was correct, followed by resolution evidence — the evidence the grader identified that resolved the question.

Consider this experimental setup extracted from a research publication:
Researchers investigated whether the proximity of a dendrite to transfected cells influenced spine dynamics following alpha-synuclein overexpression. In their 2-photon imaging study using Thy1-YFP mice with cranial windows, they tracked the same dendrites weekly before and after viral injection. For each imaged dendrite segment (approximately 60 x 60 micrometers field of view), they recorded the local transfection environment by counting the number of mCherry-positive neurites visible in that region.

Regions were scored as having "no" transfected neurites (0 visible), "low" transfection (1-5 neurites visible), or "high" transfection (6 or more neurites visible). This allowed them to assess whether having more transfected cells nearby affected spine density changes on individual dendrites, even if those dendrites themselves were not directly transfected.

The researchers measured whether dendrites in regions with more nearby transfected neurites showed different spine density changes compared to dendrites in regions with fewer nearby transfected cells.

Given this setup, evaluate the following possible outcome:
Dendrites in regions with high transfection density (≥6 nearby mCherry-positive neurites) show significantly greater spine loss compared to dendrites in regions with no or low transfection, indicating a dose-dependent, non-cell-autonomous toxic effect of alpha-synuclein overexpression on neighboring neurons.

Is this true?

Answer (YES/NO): NO